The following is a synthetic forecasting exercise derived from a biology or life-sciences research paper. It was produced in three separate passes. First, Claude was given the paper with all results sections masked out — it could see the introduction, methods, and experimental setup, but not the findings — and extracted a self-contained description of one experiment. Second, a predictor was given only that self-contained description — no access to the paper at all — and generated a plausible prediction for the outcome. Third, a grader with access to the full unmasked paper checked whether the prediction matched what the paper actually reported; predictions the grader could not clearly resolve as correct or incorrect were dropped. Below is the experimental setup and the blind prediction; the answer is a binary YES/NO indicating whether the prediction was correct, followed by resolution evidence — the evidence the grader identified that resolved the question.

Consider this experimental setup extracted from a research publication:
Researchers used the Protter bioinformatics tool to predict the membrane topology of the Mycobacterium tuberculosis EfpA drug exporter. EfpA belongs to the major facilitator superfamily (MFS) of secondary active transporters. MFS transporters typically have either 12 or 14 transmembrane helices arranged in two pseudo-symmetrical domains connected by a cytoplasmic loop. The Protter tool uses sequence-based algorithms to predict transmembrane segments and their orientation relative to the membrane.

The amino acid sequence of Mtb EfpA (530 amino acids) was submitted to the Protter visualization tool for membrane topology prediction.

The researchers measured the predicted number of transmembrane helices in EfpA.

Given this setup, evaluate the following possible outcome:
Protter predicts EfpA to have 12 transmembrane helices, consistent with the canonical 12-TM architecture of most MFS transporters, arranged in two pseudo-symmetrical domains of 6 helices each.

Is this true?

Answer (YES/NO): NO